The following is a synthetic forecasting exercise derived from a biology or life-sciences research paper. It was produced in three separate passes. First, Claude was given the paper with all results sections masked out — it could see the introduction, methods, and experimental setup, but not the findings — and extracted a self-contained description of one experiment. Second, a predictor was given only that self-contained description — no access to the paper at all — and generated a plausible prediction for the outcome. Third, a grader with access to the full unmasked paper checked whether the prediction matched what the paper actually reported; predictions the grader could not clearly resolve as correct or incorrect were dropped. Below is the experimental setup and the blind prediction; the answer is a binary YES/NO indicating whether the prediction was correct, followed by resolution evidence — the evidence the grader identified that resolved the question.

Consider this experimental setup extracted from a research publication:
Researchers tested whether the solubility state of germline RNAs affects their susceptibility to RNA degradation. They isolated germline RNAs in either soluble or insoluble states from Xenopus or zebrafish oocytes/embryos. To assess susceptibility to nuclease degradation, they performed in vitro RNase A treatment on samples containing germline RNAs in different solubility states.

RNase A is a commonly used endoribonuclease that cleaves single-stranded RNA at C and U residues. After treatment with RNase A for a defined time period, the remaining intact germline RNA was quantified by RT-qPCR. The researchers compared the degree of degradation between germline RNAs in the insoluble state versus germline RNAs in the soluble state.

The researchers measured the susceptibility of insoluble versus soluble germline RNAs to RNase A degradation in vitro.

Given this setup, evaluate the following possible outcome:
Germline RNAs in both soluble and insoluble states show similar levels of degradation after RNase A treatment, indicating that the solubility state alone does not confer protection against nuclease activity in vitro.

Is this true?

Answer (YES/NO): NO